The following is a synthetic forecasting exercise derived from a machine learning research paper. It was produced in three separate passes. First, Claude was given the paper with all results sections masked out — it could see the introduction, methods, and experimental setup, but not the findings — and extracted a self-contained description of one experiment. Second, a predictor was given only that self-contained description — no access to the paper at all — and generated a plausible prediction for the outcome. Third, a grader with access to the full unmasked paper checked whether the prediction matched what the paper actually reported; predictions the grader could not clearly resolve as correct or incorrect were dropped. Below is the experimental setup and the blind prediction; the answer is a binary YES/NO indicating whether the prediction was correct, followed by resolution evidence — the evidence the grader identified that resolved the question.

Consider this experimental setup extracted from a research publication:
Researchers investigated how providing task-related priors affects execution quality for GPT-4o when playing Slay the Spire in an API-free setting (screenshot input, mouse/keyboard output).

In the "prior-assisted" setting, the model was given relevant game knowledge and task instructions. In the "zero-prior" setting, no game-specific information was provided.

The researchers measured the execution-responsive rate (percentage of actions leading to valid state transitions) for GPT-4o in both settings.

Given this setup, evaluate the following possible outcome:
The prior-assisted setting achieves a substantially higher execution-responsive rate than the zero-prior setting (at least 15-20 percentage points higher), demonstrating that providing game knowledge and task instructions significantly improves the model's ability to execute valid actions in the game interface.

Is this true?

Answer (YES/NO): NO